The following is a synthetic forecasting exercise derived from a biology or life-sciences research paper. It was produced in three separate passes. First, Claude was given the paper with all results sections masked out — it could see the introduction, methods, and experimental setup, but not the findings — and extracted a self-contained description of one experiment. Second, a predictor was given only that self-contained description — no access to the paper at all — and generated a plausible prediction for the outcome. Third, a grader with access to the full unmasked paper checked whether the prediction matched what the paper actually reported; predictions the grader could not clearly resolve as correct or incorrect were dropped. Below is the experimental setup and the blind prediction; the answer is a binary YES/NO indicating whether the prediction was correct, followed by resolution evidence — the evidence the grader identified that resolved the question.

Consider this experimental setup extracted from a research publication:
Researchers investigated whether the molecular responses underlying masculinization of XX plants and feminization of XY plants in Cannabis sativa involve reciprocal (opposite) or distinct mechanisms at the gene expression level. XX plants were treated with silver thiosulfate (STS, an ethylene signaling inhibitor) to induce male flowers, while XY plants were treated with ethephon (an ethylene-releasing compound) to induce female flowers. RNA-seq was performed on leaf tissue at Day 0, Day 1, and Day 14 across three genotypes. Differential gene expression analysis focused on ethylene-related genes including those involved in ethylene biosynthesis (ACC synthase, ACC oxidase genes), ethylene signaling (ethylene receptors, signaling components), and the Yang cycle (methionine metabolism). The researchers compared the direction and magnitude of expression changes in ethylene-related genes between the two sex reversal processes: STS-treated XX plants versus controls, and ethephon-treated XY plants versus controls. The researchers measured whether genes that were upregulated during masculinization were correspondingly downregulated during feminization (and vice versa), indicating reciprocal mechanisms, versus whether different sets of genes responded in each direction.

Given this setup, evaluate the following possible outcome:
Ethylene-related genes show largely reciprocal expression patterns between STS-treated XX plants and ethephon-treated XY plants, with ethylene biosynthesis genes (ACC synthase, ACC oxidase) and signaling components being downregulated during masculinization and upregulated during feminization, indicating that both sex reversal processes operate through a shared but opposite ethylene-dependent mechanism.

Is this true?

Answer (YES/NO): NO